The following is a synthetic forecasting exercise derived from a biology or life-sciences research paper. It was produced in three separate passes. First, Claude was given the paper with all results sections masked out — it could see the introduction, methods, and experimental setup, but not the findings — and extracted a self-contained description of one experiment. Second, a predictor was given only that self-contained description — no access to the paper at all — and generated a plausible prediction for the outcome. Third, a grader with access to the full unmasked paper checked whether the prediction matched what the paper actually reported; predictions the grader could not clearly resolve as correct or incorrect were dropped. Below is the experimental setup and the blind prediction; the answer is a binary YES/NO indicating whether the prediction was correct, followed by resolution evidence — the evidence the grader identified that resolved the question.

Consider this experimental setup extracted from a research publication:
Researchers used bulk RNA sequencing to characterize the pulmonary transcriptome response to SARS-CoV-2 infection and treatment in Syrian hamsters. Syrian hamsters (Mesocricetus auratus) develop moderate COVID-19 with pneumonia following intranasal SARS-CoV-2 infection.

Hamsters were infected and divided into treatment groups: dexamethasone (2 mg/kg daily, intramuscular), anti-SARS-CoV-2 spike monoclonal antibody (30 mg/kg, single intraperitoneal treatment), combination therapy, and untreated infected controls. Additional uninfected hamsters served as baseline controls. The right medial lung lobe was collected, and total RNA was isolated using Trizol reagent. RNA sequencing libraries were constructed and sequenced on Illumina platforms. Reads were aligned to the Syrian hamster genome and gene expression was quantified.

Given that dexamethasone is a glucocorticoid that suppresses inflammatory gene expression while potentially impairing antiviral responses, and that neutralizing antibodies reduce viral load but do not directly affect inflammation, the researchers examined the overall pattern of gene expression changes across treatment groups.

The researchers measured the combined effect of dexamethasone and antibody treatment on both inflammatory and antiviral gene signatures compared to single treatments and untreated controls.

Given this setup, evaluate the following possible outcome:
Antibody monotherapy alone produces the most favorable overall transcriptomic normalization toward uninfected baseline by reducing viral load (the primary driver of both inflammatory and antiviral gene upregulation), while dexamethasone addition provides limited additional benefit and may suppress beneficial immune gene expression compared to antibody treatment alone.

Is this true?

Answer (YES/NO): NO